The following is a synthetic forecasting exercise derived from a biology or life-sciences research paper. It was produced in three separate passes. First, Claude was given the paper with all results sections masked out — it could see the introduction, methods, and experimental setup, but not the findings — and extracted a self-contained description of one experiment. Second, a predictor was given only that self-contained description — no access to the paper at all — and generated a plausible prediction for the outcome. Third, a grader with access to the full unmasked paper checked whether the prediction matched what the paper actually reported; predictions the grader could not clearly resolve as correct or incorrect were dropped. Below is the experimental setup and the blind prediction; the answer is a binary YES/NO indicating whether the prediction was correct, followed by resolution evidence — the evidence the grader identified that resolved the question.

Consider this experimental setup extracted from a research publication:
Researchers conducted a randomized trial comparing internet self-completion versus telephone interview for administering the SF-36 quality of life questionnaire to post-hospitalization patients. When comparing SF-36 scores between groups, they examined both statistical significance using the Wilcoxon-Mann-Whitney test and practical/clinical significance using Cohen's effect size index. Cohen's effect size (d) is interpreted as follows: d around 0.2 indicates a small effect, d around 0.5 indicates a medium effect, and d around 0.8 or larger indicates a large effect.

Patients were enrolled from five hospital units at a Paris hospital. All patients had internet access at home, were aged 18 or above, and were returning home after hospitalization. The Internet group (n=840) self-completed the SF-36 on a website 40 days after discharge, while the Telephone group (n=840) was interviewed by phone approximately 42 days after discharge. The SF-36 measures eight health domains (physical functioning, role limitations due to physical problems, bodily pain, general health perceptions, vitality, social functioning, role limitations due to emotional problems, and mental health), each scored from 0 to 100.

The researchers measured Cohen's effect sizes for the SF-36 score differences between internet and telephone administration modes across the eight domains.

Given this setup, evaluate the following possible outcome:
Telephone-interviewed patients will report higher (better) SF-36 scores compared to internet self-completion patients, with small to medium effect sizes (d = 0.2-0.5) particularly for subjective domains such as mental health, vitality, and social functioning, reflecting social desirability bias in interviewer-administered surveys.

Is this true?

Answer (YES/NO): NO